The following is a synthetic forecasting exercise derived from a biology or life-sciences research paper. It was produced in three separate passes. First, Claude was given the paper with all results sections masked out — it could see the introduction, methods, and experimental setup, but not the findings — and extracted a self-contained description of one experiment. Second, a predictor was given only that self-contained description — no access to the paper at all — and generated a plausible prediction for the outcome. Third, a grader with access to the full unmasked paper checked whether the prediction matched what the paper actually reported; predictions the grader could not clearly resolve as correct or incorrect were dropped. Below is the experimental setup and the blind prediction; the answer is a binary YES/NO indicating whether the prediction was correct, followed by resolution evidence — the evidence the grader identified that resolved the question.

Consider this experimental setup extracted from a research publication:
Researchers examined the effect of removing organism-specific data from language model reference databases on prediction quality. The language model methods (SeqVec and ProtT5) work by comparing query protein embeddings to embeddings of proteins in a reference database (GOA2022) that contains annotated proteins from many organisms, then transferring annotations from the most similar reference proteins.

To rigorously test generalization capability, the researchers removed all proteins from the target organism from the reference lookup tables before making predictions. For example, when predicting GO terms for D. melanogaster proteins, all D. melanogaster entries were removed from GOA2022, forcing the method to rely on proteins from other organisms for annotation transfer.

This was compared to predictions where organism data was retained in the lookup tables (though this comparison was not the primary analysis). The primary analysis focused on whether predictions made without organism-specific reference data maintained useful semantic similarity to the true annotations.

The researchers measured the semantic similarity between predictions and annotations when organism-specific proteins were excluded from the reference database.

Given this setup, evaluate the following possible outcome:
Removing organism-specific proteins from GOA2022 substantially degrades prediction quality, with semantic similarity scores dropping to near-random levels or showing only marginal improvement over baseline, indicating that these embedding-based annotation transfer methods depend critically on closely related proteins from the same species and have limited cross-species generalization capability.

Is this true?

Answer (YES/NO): NO